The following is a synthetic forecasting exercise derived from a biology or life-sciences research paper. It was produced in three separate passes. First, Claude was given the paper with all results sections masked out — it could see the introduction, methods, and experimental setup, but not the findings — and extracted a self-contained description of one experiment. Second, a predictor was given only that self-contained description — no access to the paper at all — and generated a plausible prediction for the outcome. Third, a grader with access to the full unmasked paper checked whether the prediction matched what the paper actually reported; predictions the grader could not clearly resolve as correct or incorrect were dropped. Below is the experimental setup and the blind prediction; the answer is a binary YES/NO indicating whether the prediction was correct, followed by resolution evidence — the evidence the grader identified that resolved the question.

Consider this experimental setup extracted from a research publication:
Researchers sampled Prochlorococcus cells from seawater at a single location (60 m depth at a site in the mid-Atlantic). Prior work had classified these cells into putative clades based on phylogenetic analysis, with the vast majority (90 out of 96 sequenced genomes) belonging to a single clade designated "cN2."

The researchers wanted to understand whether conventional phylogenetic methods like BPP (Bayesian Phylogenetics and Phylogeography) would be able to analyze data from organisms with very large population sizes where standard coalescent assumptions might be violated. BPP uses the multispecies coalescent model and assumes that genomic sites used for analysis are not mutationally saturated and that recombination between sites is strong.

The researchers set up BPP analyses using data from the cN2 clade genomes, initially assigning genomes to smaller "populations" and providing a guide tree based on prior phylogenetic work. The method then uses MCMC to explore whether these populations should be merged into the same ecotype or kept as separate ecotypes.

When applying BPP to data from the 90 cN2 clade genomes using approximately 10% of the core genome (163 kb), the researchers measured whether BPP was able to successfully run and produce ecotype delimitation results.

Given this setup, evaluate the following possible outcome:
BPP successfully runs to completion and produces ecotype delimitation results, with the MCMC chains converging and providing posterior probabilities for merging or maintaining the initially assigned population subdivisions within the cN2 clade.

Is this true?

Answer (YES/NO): YES